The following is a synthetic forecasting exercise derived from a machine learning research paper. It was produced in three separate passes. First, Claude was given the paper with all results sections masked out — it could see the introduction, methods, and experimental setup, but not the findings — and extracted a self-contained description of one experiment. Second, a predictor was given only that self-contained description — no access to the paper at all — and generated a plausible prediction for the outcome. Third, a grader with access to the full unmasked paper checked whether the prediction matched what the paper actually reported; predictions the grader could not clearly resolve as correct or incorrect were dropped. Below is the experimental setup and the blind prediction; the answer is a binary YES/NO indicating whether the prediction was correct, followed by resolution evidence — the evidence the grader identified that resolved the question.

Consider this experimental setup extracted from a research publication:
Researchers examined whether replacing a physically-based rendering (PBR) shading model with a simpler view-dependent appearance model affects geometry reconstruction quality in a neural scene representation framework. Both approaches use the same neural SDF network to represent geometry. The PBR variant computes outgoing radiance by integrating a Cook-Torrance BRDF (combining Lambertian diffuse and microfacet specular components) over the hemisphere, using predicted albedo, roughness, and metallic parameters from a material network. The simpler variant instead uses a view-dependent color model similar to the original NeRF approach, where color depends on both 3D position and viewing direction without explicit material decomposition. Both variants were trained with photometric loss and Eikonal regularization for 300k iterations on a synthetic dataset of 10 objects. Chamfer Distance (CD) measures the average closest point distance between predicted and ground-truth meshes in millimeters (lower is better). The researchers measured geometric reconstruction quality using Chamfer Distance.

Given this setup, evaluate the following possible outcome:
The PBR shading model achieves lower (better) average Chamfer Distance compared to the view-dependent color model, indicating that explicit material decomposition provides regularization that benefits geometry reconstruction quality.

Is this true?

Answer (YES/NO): YES